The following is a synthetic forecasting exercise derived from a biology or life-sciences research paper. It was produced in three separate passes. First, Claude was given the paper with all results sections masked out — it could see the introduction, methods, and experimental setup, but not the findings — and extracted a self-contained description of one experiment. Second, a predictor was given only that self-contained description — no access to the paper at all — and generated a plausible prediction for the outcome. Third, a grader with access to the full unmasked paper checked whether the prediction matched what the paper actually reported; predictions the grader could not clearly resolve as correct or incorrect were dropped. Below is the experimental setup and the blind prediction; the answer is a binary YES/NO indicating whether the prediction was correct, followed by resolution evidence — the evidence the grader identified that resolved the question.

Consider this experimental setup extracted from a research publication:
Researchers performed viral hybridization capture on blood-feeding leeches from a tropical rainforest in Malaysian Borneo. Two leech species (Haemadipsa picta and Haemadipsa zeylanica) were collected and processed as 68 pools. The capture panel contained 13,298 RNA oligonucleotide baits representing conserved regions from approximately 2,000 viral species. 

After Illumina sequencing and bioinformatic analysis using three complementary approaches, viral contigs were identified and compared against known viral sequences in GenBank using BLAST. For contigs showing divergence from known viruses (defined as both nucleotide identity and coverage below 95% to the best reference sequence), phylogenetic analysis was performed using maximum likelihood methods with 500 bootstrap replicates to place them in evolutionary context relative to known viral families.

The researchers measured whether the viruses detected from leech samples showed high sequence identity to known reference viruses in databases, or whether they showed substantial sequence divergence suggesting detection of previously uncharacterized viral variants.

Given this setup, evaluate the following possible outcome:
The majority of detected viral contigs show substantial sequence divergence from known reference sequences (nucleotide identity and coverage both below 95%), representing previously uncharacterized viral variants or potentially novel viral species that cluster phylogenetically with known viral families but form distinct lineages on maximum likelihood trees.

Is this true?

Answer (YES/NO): YES